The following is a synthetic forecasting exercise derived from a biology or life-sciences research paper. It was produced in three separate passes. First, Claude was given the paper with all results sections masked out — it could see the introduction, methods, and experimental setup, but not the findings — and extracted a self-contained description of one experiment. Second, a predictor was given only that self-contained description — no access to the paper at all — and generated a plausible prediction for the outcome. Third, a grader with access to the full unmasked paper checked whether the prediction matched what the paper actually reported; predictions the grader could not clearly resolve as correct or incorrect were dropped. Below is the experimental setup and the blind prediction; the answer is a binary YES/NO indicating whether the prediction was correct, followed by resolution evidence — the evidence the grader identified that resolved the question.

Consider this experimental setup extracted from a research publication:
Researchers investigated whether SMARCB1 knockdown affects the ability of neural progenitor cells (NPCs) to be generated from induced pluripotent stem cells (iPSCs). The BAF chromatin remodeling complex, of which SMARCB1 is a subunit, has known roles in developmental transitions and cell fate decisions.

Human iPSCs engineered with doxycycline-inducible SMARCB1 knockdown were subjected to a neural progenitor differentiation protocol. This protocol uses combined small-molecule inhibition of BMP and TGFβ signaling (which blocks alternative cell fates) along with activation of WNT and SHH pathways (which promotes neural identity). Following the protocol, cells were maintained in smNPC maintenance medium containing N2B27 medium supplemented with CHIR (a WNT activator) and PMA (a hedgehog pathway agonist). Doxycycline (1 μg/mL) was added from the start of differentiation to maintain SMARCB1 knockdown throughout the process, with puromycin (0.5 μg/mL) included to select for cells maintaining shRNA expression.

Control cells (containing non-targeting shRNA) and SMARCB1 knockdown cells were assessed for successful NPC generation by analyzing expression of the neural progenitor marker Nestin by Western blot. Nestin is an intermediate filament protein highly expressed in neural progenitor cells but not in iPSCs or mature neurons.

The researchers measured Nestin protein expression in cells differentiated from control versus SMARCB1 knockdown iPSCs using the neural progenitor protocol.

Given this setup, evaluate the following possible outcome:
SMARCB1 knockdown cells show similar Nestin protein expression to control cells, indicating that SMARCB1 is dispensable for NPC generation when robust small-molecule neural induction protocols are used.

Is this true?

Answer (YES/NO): NO